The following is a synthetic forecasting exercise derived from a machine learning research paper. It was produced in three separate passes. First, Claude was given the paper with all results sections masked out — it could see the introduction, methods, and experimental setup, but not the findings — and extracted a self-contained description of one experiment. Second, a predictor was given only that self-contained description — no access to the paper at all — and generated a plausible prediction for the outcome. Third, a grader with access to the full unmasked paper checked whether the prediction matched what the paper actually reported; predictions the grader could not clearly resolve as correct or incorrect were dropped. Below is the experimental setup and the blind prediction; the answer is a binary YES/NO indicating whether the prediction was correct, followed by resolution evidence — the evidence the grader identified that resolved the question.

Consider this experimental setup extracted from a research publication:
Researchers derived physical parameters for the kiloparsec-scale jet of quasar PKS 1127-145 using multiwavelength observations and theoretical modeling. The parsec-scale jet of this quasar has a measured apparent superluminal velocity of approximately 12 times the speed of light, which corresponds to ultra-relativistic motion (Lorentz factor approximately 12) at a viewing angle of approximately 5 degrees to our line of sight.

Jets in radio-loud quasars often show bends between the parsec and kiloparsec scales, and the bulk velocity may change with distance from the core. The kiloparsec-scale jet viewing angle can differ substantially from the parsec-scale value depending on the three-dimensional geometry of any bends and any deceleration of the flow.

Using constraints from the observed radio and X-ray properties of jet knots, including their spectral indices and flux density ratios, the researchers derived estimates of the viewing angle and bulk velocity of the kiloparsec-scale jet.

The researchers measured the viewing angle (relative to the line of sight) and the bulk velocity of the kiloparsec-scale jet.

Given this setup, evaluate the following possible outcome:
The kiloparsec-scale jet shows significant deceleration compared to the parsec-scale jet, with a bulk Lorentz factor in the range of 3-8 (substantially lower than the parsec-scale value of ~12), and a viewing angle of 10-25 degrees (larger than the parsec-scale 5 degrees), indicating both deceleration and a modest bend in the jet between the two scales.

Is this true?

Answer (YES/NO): NO